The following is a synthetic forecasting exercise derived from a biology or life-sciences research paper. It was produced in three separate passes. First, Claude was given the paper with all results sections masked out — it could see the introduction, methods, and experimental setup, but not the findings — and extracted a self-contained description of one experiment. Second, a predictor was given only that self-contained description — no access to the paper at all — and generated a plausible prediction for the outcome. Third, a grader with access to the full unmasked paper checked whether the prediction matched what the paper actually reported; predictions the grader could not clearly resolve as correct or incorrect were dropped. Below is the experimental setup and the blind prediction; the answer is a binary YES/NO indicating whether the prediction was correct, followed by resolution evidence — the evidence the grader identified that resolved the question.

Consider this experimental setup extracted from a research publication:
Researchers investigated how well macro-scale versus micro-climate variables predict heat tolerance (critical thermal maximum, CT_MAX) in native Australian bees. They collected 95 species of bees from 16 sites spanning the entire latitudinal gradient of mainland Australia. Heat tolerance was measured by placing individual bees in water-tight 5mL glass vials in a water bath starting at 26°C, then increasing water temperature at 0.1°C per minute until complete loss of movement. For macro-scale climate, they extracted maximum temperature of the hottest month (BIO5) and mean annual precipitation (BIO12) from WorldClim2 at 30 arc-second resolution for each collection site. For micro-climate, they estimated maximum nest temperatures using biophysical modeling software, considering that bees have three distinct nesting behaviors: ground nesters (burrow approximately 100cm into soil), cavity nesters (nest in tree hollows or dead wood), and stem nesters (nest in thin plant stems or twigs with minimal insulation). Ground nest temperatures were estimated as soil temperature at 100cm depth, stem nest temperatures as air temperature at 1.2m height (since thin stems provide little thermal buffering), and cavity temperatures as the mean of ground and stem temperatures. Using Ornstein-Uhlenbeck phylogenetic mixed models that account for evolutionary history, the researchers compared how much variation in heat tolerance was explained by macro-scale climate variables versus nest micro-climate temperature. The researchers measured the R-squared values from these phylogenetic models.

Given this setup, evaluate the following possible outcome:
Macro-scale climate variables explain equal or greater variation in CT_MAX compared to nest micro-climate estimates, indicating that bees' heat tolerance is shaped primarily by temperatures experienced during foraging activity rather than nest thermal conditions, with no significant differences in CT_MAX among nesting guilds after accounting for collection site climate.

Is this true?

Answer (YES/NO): NO